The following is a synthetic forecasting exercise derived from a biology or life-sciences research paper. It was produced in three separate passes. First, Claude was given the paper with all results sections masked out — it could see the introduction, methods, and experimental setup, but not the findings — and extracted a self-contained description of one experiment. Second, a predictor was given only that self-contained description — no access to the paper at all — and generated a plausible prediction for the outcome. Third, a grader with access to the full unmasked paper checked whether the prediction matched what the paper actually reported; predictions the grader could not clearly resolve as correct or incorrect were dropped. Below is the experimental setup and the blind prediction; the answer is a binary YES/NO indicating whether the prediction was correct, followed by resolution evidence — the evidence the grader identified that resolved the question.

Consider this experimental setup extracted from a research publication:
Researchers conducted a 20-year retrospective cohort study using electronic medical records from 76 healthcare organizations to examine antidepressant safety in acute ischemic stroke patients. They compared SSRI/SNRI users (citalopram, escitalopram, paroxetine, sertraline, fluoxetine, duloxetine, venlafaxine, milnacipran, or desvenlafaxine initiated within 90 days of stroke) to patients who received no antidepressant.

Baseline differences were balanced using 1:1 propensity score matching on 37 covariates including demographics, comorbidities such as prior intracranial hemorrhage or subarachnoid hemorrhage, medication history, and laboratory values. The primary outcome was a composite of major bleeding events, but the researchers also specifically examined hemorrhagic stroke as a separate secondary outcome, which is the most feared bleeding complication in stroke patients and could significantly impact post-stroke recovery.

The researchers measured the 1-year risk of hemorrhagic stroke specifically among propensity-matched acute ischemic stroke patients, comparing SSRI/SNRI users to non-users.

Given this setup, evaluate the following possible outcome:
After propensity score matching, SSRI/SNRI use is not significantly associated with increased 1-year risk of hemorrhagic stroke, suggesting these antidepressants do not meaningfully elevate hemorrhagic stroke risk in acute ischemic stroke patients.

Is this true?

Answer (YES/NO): YES